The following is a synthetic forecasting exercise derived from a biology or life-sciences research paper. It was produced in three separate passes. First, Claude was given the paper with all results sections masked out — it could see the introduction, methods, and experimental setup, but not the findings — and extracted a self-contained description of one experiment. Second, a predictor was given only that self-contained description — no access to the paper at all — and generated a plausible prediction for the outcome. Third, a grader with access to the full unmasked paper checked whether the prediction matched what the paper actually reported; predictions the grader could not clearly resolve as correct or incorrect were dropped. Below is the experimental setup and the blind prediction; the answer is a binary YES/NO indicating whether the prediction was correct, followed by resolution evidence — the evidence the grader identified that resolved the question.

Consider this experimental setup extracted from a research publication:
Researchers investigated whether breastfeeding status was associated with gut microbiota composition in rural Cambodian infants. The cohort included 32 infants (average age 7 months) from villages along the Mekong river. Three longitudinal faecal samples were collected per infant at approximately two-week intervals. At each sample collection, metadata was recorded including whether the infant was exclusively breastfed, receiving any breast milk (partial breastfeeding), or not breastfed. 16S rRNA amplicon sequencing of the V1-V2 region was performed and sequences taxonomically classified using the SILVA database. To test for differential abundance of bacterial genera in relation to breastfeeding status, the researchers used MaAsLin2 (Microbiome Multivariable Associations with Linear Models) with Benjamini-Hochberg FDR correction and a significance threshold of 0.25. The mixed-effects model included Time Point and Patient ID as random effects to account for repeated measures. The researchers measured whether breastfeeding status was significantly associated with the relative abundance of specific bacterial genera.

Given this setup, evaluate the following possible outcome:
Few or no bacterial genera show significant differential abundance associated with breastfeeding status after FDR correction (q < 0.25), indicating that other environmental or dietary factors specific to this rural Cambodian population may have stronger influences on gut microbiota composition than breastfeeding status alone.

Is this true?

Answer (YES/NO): NO